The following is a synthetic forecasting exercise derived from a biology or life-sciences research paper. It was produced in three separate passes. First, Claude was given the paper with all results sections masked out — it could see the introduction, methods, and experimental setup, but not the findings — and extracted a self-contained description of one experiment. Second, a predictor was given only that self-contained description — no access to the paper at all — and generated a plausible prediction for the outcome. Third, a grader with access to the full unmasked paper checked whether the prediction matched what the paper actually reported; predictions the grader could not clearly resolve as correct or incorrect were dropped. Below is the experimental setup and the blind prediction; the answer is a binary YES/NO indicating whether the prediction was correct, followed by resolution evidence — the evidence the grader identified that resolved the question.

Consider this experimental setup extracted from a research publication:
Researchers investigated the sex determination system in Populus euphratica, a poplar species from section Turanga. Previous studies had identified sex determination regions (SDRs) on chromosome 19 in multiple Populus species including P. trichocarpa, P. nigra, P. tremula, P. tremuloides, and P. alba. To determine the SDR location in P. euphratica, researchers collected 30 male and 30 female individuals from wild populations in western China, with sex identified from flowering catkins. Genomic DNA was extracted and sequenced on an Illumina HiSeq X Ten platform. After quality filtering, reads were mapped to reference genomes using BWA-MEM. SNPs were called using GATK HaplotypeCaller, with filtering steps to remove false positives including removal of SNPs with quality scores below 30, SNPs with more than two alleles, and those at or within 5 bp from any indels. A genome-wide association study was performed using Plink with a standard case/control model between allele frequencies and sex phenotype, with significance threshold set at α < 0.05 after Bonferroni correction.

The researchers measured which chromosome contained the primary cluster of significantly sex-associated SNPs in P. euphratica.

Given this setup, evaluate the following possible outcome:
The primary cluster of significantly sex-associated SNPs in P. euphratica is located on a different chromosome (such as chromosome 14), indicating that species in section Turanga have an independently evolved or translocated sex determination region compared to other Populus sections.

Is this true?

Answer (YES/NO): YES